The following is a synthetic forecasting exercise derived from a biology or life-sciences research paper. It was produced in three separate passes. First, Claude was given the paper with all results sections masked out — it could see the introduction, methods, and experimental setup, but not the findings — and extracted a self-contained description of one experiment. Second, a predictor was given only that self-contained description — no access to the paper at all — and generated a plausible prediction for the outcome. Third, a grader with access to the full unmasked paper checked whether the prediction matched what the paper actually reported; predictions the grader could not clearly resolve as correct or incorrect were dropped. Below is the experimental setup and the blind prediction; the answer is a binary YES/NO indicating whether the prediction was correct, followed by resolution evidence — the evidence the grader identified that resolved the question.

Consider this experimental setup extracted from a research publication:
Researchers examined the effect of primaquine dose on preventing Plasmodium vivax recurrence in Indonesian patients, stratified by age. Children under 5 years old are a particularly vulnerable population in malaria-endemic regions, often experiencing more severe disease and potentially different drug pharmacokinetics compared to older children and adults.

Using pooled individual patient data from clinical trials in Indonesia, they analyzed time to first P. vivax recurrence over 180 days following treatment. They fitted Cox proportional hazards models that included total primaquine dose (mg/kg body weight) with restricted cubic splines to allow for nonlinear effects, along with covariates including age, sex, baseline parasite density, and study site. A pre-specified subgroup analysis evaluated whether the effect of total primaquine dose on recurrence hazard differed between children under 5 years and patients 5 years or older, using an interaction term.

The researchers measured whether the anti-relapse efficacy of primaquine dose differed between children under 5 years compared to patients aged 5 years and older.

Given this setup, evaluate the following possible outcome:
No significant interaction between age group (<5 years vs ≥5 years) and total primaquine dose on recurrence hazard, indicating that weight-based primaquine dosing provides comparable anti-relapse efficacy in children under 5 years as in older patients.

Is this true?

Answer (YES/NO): YES